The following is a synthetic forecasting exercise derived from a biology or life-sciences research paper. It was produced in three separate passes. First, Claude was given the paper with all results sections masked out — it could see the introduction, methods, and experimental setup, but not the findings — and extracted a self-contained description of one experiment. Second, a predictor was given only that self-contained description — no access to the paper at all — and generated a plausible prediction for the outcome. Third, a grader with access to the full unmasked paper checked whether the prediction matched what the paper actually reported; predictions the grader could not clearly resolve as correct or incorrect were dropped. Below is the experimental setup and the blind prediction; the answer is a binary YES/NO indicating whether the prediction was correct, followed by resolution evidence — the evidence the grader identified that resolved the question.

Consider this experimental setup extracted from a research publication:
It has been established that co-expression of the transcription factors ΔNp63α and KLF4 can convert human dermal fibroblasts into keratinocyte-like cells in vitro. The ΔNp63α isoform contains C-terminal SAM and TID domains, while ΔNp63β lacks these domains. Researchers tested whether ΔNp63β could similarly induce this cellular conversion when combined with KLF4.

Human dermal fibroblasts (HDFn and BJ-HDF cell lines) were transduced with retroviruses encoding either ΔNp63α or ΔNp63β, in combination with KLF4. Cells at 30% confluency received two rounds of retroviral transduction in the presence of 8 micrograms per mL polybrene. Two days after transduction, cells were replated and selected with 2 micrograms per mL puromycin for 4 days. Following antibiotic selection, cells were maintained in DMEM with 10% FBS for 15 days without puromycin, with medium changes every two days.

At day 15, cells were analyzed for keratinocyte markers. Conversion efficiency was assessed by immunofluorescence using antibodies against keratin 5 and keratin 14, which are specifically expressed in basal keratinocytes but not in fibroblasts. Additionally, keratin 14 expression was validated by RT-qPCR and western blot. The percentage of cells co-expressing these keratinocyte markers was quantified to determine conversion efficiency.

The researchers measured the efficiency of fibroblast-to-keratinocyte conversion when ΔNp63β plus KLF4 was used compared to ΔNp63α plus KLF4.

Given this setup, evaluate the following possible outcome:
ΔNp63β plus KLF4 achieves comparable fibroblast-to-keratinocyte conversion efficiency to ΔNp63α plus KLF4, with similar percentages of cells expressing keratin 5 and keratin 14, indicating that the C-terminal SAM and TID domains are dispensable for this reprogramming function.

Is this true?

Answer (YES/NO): YES